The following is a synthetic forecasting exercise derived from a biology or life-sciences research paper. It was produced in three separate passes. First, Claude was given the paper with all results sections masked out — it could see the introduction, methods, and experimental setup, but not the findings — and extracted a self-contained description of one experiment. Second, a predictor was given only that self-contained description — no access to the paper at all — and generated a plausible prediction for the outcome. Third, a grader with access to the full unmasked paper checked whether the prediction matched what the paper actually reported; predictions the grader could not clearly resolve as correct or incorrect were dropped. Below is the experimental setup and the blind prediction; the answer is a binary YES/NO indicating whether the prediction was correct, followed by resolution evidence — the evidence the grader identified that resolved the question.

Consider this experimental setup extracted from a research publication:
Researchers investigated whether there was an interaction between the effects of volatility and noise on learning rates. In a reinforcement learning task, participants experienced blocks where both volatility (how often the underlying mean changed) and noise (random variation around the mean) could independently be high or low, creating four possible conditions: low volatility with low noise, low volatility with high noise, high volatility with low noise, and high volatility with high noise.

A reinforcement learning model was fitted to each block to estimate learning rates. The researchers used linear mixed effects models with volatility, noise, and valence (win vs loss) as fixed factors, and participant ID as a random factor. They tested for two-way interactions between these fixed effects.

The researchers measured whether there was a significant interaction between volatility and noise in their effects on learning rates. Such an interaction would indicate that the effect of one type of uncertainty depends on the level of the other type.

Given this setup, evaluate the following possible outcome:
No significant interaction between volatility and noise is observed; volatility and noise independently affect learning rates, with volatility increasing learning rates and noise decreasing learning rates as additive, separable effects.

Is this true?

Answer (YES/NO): NO